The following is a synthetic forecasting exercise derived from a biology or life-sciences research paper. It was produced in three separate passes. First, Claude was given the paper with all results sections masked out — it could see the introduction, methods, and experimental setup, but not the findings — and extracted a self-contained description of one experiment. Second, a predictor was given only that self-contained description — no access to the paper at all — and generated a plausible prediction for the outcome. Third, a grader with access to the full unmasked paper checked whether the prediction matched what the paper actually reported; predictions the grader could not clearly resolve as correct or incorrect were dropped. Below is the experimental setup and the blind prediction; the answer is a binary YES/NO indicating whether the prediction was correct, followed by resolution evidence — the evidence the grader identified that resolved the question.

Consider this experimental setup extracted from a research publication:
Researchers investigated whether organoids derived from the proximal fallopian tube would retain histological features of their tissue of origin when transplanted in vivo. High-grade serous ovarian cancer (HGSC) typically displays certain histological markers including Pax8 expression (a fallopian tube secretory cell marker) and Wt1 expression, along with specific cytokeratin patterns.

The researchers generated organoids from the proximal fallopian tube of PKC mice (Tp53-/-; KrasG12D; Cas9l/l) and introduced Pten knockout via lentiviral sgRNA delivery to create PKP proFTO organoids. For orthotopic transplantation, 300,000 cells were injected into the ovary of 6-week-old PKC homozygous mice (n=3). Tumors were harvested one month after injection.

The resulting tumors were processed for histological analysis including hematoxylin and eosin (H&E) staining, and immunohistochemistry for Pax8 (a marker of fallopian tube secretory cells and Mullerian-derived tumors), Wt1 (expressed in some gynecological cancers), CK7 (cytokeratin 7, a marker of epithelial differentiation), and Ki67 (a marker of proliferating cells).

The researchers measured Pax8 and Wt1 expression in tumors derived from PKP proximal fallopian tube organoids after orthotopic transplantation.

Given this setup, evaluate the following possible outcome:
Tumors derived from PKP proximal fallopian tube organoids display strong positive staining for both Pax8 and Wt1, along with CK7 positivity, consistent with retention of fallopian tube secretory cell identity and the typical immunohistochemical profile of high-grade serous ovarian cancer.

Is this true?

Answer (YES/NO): NO